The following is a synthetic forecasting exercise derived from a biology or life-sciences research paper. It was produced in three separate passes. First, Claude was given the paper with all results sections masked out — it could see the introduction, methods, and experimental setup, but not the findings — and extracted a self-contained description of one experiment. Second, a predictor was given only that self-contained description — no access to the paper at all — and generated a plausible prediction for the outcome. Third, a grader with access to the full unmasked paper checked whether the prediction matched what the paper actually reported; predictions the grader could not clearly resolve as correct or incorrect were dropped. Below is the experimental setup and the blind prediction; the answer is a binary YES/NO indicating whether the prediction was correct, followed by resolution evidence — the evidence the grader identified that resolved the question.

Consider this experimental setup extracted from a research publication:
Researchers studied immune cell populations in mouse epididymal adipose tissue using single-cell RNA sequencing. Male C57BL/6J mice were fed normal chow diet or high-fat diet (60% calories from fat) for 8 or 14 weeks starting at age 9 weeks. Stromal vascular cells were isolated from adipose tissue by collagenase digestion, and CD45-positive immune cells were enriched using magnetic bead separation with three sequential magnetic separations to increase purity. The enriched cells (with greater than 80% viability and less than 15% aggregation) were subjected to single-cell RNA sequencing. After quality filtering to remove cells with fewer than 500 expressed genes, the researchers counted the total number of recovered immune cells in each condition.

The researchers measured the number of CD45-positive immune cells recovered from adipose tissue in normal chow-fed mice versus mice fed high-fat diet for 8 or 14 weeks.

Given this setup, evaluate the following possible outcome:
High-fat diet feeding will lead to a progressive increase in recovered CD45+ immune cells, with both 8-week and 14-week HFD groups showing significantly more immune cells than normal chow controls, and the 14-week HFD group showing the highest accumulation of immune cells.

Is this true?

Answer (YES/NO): NO